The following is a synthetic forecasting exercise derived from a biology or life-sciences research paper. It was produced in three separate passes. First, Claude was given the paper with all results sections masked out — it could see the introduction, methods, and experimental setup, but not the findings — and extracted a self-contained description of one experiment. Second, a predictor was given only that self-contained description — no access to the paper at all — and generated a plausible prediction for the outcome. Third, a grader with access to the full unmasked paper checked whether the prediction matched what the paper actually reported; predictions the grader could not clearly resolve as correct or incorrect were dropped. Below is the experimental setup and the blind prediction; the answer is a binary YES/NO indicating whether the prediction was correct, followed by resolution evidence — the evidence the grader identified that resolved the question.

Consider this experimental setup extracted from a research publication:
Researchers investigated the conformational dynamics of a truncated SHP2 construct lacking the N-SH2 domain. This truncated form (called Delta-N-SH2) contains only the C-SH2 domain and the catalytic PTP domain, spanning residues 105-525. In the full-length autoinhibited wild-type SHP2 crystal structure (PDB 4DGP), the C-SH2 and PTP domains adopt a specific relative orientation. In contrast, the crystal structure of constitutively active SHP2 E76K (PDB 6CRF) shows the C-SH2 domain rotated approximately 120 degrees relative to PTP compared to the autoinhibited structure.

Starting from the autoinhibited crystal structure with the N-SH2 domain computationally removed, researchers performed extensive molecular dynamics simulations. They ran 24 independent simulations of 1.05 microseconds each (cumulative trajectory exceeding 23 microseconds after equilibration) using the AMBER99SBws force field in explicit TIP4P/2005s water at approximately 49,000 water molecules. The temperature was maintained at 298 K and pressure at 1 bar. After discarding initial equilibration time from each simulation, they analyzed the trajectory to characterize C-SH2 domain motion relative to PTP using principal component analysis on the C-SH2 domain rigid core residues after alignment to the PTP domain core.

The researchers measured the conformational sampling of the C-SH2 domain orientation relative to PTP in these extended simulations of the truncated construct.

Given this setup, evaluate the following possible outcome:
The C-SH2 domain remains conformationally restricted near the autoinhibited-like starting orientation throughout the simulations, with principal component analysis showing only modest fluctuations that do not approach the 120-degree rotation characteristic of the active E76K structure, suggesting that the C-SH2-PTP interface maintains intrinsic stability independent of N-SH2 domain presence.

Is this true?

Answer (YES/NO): NO